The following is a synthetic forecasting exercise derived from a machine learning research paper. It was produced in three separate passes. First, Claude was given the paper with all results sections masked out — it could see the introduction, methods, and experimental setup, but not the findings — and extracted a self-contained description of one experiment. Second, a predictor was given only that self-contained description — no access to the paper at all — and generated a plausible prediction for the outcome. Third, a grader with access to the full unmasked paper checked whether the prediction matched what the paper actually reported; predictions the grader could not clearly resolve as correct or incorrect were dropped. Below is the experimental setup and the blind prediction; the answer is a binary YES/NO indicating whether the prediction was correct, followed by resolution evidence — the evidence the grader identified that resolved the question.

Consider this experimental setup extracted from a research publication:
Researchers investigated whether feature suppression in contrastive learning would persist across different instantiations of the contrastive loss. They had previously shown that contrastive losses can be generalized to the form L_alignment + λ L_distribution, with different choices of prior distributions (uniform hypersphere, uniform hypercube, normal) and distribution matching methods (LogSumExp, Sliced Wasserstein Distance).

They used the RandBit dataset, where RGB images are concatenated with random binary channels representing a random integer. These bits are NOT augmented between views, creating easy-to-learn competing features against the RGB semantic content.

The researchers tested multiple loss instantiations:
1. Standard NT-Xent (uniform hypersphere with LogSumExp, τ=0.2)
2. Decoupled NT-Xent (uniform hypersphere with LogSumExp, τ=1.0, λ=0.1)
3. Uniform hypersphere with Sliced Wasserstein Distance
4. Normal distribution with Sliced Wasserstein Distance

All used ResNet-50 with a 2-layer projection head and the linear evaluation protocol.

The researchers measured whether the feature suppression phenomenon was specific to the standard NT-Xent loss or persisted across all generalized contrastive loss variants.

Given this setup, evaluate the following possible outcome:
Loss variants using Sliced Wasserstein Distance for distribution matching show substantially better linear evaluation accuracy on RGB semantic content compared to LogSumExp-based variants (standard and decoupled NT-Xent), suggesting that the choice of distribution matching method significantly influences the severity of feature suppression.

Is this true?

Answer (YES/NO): NO